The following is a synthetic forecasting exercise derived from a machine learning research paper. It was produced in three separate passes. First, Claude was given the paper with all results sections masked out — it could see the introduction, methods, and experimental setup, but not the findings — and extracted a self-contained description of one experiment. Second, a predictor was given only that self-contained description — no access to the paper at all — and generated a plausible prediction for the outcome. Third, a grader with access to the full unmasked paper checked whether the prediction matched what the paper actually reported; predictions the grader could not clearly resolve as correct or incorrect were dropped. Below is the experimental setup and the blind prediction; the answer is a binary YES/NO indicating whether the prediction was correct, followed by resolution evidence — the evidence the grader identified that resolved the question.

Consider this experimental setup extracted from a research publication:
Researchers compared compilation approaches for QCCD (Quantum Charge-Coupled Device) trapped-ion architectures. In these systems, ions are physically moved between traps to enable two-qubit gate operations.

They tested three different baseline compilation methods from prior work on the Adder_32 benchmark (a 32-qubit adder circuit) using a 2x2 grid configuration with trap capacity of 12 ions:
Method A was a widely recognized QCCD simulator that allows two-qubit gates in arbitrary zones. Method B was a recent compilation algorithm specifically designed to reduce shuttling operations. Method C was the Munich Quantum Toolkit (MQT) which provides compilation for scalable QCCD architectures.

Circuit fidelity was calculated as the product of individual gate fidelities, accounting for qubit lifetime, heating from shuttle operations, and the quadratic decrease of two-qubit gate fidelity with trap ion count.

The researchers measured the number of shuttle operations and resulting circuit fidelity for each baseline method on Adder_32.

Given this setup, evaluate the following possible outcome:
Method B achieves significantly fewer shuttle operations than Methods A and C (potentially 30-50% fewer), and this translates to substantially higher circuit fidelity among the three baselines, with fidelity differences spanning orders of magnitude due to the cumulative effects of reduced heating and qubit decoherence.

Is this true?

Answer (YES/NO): NO